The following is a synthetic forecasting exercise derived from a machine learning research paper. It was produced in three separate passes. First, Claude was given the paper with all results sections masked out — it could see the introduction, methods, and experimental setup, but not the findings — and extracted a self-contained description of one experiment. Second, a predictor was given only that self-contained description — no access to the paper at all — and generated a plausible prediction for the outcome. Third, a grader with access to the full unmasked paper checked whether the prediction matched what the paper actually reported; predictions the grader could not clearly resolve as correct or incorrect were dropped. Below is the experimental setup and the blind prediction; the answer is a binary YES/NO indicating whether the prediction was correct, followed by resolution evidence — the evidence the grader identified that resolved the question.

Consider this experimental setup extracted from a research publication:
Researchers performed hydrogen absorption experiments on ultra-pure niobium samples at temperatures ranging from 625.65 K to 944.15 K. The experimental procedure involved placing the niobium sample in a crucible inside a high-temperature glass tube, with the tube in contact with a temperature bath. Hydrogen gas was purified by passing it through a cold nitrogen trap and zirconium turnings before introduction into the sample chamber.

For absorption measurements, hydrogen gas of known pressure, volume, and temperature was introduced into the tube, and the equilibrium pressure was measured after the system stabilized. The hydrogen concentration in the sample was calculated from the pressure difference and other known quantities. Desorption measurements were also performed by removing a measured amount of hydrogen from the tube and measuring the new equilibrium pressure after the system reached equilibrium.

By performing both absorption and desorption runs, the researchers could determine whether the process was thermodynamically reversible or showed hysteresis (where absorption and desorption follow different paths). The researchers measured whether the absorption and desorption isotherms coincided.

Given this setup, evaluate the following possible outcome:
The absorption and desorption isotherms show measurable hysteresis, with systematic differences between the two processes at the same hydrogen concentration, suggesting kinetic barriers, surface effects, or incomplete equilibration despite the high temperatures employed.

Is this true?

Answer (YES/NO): NO